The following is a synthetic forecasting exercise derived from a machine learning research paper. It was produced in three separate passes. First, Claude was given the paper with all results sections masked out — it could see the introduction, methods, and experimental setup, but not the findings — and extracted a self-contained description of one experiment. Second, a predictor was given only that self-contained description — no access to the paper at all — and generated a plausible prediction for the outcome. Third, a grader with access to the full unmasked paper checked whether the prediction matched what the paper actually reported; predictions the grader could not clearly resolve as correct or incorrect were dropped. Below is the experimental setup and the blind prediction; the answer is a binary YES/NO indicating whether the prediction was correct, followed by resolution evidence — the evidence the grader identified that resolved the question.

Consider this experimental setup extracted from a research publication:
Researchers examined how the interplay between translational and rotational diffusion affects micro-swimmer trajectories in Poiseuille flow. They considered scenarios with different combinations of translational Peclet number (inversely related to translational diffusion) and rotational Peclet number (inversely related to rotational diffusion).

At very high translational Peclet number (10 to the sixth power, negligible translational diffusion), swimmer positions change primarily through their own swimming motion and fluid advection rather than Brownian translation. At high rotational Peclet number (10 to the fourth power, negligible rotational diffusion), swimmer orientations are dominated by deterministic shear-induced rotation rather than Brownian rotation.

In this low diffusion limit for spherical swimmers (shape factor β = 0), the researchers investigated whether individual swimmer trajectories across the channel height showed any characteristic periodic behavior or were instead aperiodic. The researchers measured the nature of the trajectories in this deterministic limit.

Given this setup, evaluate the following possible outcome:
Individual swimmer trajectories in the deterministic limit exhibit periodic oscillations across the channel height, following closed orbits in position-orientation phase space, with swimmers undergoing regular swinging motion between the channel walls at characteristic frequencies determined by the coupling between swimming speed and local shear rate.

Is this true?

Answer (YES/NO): YES